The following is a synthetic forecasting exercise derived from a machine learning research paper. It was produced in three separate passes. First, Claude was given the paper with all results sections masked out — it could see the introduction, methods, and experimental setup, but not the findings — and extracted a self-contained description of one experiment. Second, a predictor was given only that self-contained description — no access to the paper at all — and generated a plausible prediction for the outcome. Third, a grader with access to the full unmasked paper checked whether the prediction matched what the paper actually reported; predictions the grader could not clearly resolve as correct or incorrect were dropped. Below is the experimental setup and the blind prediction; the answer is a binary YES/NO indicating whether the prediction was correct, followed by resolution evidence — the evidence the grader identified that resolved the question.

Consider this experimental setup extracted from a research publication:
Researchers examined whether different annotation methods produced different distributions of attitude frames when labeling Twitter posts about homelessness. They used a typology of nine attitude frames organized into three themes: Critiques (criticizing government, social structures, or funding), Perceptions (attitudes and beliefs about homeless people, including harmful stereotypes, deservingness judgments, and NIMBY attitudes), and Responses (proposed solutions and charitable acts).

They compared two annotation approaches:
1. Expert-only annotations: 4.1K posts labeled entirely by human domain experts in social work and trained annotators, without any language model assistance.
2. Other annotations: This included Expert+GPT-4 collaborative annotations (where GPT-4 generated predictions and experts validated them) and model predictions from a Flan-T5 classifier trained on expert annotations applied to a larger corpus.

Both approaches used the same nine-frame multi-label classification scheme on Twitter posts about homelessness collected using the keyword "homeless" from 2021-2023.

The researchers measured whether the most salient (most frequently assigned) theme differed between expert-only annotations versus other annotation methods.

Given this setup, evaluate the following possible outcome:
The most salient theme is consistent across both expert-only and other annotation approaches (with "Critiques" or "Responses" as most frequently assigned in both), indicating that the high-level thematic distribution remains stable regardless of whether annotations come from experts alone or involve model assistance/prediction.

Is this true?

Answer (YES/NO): NO